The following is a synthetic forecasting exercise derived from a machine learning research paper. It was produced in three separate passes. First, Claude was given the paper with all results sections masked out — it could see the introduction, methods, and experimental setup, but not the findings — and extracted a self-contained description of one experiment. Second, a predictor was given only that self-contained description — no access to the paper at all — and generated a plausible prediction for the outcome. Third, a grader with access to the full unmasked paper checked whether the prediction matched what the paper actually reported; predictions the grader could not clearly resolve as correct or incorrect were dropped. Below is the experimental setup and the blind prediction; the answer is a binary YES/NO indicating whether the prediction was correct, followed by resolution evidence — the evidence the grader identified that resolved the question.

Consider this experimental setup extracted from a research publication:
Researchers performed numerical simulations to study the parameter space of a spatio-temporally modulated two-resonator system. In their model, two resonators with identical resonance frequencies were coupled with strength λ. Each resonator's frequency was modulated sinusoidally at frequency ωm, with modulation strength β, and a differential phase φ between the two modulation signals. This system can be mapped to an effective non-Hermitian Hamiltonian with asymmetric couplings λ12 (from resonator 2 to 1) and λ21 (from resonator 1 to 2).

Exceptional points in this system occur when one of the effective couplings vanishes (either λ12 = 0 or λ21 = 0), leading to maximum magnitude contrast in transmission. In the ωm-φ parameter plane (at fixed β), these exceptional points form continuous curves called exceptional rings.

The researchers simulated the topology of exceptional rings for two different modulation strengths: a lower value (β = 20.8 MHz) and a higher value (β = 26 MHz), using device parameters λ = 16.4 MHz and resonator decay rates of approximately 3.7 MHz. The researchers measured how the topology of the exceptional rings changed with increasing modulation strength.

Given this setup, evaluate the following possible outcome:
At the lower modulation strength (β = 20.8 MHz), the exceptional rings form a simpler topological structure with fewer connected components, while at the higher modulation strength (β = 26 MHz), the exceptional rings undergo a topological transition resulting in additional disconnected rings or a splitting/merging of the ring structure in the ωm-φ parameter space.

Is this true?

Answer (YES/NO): NO